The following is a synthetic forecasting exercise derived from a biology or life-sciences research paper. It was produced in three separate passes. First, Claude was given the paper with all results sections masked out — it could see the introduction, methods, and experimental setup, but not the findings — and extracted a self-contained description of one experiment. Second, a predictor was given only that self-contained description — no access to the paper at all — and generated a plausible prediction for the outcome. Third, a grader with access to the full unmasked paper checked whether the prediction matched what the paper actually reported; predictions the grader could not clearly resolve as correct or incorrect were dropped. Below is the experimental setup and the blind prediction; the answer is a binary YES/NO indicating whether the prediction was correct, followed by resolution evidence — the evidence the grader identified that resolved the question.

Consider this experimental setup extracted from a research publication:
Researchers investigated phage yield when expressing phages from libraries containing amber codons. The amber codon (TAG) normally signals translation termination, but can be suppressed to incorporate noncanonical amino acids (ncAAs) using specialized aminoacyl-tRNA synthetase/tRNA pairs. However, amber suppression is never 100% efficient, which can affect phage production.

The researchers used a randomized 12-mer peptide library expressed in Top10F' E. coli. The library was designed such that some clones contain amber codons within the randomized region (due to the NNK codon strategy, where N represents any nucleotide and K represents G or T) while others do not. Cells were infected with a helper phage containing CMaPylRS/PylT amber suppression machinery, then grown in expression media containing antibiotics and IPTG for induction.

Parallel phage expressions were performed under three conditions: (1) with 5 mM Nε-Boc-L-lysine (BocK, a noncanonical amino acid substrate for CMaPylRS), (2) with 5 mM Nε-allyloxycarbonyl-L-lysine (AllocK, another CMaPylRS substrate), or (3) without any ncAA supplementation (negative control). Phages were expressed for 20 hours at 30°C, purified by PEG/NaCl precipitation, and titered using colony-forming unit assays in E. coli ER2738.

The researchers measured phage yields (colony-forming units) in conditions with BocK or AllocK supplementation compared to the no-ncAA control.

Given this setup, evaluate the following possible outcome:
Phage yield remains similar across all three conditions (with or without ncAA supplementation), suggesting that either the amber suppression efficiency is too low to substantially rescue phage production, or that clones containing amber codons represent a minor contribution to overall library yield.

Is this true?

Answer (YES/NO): NO